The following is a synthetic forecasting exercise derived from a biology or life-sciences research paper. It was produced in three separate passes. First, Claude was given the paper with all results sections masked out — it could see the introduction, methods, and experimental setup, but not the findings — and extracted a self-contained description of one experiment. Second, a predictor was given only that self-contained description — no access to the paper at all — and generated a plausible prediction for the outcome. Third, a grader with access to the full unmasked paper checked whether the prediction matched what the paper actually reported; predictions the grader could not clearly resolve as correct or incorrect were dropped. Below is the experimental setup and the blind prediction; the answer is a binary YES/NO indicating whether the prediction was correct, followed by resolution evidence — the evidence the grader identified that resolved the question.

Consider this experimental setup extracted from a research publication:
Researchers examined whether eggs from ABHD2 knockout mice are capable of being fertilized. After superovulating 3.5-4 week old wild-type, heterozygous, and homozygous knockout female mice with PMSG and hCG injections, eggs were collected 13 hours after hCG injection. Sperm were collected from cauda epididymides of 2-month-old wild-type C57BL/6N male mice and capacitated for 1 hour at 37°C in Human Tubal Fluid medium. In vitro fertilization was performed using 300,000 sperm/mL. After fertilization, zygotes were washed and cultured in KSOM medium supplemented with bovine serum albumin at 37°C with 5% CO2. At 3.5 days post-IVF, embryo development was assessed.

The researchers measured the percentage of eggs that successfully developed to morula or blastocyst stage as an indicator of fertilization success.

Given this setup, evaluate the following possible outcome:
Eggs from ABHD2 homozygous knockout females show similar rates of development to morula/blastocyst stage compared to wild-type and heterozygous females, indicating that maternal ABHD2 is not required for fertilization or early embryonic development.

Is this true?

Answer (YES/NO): YES